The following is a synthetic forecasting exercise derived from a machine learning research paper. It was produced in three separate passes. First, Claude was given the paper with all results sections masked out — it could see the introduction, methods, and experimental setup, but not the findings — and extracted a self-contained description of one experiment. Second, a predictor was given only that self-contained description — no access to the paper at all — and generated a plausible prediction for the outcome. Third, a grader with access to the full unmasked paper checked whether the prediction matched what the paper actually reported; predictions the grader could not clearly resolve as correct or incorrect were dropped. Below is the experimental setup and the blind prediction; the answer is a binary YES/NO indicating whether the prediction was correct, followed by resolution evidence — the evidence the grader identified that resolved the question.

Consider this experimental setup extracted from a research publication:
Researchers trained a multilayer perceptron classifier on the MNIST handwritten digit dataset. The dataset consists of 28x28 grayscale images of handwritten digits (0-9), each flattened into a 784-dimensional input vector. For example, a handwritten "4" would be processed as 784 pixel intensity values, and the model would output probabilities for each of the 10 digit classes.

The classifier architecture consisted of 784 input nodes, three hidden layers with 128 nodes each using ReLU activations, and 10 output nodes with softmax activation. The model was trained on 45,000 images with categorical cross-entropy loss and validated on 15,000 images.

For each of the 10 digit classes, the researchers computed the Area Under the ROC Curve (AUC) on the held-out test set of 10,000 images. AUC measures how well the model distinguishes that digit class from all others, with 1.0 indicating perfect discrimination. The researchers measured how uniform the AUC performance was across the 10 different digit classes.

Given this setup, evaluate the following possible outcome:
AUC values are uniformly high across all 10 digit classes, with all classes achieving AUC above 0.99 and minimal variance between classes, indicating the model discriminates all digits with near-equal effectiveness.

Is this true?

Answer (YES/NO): YES